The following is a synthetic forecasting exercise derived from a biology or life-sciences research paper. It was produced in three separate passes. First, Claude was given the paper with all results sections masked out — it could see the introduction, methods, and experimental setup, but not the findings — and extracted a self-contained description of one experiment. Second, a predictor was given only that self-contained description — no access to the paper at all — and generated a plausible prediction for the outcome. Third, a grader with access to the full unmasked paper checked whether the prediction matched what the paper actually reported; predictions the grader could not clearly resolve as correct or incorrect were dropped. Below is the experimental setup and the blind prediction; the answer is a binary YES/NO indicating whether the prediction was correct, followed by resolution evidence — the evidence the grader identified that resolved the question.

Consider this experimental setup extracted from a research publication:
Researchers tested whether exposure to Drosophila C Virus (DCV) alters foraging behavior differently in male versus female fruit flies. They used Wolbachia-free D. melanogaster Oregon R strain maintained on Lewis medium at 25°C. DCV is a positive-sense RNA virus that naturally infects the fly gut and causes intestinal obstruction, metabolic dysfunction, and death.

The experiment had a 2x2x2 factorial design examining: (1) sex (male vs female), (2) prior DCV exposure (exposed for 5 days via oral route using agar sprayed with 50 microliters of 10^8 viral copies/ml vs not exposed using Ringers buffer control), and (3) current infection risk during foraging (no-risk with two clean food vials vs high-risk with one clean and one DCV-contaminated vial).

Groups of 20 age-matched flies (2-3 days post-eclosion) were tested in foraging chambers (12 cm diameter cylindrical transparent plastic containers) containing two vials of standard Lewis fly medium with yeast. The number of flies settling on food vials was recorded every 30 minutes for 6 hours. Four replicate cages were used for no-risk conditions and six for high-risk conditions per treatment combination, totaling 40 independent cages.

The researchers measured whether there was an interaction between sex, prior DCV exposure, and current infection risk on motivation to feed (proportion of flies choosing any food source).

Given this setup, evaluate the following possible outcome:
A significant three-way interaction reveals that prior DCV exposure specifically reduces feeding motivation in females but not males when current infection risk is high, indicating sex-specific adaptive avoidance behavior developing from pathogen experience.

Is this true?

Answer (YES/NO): YES